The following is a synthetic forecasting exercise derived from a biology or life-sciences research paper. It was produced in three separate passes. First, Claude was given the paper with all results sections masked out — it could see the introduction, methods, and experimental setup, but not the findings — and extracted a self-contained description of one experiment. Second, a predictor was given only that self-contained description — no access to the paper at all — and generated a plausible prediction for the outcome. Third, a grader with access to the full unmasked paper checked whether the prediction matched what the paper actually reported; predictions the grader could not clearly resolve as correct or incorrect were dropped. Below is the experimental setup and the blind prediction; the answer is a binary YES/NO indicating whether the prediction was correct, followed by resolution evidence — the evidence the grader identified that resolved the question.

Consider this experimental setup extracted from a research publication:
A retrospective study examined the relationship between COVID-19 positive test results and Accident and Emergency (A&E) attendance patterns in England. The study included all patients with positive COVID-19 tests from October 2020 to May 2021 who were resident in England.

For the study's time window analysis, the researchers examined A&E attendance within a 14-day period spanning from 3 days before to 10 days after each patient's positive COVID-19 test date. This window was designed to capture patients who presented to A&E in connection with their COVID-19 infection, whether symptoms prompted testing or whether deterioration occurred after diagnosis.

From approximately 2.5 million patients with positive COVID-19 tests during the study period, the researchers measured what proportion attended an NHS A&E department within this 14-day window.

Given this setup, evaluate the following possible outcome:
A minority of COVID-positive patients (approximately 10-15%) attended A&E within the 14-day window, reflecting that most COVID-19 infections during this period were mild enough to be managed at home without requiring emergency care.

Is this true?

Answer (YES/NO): NO